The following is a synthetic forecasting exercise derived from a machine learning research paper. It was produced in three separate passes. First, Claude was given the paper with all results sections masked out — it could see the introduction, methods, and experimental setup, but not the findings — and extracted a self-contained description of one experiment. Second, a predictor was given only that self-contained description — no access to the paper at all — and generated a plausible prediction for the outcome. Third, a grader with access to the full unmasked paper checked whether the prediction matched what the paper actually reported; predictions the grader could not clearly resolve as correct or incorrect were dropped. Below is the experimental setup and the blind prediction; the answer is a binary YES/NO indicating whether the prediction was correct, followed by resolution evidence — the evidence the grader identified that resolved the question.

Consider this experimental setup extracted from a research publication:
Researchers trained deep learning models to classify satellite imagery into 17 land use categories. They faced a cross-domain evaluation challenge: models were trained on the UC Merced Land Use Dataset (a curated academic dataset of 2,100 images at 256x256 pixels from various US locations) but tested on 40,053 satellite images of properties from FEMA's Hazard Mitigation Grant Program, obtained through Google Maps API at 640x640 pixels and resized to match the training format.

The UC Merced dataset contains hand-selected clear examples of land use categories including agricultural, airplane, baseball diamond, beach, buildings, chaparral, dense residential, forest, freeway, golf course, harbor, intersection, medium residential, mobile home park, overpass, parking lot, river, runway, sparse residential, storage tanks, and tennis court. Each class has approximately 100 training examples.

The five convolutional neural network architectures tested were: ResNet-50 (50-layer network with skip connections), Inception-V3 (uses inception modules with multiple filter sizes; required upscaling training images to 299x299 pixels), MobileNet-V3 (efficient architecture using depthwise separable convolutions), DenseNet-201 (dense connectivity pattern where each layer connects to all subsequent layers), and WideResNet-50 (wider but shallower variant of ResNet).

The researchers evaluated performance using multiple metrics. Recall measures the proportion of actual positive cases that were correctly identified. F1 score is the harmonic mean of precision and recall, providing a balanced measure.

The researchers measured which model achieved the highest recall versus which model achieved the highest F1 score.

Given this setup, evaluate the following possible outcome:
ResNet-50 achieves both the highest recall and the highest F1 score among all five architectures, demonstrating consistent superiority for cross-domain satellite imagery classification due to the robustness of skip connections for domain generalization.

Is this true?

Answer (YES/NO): NO